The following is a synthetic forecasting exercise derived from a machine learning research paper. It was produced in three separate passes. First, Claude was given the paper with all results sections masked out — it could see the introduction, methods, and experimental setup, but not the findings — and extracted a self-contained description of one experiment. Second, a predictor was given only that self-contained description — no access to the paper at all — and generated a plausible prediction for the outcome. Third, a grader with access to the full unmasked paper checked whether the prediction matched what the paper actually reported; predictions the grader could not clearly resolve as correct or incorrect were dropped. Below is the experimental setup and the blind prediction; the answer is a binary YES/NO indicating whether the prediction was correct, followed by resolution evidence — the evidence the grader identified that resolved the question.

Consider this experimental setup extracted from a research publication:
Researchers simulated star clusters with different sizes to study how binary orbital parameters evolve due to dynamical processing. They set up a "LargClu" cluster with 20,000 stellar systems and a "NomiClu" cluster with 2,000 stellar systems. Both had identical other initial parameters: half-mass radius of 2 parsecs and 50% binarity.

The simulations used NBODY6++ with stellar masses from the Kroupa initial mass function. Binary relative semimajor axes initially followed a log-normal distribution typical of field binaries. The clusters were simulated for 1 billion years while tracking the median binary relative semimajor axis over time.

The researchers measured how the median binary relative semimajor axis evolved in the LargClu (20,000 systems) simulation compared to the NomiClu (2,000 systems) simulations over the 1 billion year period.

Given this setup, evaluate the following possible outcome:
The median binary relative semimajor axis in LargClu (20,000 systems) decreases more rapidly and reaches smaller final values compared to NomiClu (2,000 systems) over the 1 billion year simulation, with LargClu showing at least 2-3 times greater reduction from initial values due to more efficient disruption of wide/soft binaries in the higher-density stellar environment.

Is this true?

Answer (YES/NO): NO